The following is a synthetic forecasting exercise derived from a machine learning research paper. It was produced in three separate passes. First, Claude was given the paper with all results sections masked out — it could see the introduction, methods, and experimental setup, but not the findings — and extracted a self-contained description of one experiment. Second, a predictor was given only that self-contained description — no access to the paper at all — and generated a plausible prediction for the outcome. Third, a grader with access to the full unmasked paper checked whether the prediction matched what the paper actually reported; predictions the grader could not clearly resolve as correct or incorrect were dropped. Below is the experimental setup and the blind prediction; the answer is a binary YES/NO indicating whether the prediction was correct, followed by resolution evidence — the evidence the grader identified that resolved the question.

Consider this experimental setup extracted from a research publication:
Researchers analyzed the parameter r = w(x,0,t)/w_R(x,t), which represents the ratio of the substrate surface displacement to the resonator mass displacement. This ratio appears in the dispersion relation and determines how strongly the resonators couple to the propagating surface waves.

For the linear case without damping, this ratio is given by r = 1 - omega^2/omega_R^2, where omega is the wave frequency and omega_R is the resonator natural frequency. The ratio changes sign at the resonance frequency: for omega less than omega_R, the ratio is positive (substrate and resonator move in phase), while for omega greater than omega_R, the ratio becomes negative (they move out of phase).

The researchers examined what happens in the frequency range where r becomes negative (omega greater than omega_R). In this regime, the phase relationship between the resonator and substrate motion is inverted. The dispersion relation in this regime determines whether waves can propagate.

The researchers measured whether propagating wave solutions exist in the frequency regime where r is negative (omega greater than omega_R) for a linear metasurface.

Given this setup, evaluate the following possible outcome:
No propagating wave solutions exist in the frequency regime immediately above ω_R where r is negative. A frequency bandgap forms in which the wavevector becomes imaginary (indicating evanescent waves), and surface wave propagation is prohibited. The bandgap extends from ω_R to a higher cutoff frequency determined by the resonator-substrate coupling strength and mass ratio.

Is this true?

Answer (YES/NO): YES